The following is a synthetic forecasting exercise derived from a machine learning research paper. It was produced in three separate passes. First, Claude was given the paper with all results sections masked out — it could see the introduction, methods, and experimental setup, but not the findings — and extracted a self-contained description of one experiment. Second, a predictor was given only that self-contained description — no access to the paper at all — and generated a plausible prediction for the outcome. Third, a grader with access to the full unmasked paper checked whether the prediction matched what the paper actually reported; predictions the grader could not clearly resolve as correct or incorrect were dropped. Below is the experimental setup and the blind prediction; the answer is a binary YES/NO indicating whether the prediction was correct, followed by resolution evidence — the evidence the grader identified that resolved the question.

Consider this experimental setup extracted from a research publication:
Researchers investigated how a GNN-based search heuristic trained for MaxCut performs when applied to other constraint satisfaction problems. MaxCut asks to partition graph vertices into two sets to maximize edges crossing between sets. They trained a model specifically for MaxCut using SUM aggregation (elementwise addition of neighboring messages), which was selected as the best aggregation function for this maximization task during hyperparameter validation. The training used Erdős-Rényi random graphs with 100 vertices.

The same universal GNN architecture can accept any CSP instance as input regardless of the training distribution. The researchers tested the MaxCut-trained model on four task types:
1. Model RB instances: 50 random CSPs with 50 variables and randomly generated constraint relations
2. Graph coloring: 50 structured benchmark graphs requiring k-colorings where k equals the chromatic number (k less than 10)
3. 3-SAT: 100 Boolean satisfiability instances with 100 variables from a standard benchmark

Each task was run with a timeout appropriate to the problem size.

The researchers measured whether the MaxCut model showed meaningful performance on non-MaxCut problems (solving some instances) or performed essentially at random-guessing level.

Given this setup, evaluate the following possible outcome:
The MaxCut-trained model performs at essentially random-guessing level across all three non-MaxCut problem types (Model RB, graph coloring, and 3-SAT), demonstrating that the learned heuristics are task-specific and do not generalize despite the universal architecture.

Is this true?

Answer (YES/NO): YES